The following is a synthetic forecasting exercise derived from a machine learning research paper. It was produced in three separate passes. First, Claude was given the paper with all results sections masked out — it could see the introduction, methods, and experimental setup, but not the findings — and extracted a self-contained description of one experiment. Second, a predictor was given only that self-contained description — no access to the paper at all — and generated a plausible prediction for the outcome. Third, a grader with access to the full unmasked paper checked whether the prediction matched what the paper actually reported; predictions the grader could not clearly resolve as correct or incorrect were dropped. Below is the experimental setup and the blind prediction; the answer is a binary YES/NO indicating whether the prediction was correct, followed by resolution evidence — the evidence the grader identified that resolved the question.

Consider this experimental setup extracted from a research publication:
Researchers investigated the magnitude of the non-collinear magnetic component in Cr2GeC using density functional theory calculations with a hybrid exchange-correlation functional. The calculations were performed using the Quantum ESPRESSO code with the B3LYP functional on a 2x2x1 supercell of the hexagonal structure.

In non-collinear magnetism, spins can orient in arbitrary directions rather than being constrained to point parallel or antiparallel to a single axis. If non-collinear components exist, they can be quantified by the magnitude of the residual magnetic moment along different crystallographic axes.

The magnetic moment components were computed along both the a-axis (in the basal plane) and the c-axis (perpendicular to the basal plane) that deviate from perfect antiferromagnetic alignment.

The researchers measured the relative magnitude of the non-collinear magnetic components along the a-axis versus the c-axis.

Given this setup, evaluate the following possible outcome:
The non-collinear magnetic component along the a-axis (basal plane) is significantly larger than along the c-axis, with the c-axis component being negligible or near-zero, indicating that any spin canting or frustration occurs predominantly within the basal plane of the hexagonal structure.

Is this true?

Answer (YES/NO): NO